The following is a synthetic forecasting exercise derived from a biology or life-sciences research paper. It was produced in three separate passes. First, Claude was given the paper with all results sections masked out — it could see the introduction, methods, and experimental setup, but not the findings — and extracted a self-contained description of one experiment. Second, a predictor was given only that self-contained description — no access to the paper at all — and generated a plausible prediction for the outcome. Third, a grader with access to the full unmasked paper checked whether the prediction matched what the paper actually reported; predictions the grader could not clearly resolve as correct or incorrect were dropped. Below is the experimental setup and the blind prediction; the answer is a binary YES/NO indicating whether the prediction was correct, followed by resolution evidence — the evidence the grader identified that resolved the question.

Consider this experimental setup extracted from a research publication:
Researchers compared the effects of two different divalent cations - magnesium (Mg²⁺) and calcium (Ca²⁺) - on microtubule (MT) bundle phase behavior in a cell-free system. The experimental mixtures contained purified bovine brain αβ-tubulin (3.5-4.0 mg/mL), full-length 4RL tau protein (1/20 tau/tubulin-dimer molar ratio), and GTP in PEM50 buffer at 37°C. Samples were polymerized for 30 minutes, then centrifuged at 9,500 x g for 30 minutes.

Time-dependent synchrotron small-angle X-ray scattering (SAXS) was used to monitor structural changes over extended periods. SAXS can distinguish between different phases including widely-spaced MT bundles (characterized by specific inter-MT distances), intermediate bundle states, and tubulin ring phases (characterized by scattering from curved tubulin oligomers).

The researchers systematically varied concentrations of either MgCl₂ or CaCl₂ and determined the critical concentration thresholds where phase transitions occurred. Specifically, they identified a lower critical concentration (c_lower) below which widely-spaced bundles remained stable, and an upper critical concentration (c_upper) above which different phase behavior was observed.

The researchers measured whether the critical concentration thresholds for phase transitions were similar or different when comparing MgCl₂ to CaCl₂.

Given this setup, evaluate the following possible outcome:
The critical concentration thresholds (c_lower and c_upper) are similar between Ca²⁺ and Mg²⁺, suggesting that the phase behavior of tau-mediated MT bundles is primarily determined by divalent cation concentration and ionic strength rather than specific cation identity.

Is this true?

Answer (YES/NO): NO